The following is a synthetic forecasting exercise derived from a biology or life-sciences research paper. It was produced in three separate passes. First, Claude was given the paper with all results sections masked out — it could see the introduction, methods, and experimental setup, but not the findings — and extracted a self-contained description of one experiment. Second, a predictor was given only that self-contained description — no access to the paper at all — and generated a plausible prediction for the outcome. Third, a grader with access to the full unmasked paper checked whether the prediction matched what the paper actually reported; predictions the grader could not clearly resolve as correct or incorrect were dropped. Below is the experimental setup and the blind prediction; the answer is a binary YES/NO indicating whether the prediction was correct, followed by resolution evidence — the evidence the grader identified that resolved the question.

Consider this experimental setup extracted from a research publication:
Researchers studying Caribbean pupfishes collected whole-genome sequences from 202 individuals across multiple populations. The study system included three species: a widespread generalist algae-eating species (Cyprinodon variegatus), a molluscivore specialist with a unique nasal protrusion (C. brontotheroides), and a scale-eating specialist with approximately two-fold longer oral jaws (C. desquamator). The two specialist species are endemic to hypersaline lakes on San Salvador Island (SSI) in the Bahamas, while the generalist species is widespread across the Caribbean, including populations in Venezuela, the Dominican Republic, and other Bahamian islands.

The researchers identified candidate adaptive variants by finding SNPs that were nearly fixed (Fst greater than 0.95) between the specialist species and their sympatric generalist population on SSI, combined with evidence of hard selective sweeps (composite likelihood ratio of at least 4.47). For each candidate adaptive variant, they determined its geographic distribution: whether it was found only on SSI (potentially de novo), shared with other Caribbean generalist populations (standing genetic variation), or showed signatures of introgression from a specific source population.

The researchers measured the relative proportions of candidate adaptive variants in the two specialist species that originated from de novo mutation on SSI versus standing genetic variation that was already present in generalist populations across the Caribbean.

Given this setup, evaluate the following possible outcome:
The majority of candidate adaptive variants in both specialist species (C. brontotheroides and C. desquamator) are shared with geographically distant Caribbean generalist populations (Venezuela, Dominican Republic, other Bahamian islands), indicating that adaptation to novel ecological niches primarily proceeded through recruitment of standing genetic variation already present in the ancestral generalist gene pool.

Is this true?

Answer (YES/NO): YES